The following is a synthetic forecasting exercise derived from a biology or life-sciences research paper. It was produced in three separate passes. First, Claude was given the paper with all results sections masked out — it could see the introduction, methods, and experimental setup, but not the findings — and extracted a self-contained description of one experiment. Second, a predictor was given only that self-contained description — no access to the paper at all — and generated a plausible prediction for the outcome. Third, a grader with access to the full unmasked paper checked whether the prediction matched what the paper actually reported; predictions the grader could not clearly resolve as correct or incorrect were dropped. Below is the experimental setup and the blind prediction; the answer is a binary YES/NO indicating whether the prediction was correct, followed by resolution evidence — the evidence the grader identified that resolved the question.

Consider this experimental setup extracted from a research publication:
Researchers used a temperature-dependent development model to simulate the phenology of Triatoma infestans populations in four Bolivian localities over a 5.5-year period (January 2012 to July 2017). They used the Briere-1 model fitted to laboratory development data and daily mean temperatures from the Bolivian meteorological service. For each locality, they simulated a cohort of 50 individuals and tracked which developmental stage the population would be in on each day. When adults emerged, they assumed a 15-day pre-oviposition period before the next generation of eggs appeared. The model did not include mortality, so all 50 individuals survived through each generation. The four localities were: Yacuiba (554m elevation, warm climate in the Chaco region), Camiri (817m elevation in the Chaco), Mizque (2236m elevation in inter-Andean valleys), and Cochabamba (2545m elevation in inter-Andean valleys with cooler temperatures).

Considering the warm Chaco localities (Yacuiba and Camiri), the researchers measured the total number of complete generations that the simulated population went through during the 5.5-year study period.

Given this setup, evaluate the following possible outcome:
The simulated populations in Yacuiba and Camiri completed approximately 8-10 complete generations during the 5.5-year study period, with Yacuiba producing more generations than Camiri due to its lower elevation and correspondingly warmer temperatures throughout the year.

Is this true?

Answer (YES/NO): NO